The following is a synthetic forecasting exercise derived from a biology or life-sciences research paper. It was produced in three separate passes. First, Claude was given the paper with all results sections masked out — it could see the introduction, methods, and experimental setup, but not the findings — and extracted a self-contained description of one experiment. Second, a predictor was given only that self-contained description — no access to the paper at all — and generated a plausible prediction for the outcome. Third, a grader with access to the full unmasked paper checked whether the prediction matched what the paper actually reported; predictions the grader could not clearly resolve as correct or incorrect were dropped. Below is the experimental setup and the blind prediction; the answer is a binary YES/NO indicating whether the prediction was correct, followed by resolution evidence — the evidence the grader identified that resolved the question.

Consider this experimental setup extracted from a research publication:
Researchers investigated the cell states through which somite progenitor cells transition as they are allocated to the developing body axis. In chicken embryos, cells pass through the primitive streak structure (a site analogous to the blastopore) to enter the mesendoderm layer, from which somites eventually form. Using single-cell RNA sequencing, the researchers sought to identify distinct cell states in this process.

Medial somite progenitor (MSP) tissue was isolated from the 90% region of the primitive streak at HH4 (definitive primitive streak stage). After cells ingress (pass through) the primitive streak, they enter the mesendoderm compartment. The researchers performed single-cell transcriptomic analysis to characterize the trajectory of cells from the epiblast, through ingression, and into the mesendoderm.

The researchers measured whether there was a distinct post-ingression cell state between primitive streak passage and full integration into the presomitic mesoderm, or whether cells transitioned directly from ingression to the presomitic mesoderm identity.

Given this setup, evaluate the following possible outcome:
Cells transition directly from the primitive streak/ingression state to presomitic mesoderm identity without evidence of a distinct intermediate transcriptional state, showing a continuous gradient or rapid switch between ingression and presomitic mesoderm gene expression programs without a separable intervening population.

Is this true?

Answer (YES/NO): NO